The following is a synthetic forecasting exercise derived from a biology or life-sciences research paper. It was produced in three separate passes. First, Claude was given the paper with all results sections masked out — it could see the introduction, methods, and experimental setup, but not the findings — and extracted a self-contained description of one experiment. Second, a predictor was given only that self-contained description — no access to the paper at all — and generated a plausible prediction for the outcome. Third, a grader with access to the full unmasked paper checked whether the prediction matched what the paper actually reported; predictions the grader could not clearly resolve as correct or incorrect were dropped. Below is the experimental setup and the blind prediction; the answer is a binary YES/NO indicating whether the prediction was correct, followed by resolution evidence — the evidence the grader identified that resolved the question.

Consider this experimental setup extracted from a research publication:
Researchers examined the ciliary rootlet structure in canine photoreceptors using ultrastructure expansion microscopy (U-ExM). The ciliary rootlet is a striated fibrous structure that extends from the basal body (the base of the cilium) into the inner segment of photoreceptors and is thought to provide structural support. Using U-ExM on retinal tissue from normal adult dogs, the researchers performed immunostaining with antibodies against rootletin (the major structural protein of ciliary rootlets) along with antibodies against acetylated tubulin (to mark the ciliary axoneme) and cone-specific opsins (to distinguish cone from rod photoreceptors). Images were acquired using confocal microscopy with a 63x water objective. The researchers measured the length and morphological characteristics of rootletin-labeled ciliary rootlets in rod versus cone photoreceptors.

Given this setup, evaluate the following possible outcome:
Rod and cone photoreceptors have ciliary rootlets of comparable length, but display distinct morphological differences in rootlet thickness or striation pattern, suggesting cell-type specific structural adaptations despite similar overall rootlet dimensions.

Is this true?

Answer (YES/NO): NO